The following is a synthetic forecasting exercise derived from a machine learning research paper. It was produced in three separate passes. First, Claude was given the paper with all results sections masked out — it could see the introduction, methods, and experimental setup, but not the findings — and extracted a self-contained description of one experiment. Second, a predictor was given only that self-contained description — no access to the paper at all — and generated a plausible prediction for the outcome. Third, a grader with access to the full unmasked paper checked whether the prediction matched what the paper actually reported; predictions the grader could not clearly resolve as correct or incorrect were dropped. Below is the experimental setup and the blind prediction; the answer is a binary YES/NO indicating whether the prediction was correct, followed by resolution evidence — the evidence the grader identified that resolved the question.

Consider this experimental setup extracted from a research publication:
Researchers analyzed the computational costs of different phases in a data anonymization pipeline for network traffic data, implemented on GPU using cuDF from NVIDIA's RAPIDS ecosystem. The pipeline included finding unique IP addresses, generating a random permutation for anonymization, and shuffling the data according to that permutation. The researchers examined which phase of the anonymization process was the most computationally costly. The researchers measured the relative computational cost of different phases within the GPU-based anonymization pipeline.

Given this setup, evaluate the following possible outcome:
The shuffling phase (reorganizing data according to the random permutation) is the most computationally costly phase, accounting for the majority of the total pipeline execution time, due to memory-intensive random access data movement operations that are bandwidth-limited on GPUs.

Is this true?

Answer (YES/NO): NO